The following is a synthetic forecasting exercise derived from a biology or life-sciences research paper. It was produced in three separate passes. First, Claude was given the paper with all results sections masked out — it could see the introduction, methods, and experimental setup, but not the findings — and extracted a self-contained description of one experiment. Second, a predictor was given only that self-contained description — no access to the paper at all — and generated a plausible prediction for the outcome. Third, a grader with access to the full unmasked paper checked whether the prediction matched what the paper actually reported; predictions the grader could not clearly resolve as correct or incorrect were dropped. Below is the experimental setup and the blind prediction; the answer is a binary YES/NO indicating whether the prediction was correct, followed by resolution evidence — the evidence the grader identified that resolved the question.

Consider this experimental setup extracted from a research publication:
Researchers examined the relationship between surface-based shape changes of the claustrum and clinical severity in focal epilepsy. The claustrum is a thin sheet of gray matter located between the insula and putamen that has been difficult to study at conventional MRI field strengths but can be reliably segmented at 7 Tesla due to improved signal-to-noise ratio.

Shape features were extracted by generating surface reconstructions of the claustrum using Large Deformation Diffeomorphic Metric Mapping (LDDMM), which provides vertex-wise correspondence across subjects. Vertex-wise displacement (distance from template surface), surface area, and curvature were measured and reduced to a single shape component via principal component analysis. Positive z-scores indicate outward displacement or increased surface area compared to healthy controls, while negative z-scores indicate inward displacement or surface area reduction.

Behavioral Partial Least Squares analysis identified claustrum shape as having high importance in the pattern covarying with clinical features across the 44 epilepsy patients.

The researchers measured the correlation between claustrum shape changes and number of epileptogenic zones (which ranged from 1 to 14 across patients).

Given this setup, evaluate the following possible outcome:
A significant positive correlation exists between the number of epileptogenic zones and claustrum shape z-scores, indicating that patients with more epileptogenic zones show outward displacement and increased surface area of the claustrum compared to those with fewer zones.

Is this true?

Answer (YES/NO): YES